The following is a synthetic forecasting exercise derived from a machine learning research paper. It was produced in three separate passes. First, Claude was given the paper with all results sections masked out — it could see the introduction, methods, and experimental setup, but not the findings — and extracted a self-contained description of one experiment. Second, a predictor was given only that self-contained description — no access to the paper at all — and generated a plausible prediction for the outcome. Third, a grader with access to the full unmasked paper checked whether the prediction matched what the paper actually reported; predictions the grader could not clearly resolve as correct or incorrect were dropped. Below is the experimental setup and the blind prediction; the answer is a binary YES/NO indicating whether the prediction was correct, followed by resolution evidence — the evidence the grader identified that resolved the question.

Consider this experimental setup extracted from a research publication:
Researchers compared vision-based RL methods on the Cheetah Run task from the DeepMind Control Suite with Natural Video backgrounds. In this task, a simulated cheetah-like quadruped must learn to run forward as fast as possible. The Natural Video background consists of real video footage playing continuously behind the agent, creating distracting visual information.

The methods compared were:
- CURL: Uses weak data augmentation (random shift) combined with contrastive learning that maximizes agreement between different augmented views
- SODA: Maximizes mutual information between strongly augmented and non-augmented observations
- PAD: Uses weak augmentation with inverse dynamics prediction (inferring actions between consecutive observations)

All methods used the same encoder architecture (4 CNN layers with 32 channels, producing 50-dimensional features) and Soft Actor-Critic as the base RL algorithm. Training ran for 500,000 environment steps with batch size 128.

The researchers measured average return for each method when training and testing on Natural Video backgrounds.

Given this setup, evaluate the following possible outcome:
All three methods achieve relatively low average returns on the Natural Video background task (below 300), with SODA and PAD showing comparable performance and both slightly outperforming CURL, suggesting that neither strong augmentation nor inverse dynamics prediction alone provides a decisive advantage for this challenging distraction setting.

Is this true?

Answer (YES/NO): NO